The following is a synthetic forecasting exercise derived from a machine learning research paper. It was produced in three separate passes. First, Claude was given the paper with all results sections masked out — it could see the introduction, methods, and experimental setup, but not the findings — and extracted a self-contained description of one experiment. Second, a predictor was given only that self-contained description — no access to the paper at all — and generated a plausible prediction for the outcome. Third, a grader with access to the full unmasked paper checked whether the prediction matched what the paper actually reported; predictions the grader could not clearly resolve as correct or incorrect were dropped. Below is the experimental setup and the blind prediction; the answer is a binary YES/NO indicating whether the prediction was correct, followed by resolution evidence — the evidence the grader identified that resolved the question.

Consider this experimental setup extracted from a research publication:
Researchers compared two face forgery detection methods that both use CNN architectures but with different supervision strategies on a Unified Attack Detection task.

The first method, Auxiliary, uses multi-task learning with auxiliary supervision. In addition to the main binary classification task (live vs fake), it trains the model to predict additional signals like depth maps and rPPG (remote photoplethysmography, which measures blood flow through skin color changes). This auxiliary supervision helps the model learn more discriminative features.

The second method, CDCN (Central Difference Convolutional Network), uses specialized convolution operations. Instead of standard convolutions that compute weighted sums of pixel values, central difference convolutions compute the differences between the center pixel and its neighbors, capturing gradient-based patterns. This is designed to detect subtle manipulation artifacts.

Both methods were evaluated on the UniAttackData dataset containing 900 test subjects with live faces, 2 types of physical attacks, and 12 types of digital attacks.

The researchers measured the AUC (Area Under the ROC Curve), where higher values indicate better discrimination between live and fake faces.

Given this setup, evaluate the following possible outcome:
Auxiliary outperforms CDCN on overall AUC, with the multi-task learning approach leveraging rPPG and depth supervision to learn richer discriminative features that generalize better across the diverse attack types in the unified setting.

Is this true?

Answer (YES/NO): YES